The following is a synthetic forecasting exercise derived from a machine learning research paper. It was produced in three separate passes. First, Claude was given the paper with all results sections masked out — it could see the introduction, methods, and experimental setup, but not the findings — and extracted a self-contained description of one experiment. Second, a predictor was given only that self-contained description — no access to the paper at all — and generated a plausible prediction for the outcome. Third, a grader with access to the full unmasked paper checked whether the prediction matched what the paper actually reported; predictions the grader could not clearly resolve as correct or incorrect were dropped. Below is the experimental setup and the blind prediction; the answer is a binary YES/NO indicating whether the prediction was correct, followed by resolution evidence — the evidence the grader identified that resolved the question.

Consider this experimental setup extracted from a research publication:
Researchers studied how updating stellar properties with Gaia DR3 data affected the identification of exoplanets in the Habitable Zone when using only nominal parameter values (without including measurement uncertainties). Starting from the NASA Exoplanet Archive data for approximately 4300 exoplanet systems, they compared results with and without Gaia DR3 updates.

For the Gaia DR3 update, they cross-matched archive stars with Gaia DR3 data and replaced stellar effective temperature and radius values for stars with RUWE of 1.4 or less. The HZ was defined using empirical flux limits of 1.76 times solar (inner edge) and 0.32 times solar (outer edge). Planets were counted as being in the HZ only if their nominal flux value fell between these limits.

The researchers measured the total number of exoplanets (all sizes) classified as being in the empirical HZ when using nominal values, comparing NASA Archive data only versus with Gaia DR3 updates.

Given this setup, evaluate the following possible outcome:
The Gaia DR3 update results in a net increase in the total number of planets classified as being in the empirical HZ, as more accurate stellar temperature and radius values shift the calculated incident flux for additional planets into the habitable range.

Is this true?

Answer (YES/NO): YES